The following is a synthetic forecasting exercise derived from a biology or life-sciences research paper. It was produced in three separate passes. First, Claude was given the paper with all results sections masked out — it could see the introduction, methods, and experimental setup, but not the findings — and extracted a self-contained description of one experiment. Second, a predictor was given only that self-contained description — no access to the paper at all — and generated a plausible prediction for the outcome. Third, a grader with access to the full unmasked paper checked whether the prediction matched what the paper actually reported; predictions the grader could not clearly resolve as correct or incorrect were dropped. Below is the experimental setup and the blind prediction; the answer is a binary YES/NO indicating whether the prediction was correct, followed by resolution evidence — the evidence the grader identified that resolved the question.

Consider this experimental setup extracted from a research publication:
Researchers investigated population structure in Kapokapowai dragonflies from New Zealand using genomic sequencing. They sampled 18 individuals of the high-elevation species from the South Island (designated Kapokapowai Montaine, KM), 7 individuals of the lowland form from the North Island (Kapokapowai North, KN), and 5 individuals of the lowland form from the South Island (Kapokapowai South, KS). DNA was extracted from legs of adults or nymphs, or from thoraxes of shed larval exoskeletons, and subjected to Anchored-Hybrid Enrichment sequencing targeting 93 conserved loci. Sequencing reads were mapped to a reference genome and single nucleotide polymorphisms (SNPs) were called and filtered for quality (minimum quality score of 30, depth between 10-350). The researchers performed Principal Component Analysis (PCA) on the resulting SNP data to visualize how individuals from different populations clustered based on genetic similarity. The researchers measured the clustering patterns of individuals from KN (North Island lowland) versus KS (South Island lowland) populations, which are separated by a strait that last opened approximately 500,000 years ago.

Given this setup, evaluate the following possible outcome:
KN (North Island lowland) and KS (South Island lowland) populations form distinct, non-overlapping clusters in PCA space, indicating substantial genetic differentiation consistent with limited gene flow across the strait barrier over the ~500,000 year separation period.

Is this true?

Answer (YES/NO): NO